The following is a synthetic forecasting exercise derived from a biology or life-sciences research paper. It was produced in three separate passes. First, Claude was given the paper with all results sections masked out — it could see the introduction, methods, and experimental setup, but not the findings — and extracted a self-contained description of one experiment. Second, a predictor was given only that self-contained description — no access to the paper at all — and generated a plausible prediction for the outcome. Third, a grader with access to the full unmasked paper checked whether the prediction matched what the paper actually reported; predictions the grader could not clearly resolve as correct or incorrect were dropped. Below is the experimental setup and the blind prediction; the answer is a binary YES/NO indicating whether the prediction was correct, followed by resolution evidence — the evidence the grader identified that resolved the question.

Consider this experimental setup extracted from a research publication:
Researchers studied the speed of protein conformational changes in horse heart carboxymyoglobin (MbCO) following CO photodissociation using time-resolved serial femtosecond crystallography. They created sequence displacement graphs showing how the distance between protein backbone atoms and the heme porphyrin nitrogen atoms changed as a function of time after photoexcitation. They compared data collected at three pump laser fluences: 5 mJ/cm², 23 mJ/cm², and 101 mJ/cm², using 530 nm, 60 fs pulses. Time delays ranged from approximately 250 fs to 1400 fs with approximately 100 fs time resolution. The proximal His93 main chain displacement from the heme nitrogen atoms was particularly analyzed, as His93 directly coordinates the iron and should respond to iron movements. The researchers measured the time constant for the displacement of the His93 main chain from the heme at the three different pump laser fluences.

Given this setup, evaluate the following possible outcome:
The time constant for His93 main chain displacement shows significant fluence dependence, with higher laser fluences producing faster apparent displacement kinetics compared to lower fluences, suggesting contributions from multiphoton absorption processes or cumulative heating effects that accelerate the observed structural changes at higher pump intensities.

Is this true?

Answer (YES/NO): YES